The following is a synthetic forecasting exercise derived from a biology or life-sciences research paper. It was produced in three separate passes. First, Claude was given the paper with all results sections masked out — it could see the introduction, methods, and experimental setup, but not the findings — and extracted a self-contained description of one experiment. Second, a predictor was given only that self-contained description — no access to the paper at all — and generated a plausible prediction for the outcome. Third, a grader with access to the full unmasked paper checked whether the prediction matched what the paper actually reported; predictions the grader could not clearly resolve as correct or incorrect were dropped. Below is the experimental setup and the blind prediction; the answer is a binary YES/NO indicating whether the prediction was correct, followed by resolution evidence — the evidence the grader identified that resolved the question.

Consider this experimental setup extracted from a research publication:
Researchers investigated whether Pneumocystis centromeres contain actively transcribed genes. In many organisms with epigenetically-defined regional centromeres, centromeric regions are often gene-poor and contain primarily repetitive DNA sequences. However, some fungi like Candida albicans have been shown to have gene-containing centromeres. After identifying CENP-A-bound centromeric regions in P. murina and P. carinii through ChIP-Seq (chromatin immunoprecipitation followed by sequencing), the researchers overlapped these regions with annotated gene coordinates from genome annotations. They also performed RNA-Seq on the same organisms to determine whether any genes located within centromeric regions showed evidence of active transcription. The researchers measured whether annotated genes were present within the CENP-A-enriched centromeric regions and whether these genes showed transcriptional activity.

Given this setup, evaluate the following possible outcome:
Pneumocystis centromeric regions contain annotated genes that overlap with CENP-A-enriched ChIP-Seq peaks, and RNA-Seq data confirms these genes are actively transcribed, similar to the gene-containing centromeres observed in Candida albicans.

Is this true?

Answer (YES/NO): NO